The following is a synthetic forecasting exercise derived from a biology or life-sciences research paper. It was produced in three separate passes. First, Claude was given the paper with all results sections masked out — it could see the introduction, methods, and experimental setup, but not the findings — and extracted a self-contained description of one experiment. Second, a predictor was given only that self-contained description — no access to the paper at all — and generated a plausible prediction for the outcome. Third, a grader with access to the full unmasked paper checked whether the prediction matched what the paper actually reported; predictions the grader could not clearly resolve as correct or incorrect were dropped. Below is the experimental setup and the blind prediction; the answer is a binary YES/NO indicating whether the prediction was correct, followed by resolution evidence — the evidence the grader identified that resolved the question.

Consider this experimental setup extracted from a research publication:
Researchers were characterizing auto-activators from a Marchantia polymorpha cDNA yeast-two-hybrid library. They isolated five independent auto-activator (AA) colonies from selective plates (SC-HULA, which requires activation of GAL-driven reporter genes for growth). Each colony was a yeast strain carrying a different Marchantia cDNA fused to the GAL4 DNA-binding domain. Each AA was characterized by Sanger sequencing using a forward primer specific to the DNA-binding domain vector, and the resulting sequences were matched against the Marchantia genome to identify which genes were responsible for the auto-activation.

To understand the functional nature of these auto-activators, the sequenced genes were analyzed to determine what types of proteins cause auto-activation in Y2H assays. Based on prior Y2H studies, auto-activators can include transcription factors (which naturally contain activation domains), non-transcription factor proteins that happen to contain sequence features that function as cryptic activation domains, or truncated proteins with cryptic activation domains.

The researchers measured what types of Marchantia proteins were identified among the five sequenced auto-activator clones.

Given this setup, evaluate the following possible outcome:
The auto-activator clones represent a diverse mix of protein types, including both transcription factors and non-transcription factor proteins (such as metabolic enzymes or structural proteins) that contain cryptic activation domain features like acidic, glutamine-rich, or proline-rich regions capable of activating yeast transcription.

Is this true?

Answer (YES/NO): NO